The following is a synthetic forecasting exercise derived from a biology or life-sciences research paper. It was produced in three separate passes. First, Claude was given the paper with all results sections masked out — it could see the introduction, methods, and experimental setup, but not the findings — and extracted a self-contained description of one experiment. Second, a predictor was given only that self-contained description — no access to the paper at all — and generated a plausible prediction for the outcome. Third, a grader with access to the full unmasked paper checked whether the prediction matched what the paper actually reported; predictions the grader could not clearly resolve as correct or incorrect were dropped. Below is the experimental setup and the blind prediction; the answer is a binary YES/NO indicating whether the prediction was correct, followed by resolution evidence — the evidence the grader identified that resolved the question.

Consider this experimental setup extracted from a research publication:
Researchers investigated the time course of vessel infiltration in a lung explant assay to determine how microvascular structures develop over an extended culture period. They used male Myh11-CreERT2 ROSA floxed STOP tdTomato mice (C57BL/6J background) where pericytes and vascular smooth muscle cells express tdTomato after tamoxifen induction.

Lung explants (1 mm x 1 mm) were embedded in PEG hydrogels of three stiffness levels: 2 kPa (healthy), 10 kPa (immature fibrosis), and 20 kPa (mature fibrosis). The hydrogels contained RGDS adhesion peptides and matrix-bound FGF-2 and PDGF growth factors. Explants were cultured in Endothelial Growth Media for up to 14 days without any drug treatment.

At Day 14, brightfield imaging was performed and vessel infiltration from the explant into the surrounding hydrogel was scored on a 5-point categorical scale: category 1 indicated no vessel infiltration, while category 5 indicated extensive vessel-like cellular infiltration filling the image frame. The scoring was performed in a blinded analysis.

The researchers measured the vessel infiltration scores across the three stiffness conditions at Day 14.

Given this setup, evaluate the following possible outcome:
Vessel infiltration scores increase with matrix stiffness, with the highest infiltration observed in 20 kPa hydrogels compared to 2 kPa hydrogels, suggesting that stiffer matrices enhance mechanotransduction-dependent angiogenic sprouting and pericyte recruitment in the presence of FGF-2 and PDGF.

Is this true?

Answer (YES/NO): NO